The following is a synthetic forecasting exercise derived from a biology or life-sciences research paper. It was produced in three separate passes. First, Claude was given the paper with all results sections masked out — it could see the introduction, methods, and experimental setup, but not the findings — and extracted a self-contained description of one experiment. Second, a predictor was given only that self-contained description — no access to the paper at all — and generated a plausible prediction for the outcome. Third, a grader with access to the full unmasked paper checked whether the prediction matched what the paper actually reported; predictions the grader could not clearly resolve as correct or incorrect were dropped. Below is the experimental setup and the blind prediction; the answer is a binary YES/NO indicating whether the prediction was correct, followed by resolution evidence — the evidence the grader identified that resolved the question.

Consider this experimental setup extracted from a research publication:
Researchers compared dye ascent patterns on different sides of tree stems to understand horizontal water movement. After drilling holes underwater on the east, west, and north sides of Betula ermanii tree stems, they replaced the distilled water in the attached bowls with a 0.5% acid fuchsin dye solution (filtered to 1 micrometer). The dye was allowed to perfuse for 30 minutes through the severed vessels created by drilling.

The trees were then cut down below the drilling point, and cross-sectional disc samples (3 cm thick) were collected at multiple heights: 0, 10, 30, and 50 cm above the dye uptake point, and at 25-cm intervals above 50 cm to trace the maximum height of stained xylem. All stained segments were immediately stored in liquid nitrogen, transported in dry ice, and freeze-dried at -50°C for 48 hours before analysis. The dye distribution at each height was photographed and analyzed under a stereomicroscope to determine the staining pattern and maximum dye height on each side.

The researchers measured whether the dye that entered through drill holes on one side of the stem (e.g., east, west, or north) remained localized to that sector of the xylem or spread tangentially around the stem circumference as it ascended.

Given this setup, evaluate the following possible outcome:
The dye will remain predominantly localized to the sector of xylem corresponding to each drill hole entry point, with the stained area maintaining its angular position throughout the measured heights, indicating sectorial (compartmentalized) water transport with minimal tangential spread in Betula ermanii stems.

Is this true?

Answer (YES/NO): NO